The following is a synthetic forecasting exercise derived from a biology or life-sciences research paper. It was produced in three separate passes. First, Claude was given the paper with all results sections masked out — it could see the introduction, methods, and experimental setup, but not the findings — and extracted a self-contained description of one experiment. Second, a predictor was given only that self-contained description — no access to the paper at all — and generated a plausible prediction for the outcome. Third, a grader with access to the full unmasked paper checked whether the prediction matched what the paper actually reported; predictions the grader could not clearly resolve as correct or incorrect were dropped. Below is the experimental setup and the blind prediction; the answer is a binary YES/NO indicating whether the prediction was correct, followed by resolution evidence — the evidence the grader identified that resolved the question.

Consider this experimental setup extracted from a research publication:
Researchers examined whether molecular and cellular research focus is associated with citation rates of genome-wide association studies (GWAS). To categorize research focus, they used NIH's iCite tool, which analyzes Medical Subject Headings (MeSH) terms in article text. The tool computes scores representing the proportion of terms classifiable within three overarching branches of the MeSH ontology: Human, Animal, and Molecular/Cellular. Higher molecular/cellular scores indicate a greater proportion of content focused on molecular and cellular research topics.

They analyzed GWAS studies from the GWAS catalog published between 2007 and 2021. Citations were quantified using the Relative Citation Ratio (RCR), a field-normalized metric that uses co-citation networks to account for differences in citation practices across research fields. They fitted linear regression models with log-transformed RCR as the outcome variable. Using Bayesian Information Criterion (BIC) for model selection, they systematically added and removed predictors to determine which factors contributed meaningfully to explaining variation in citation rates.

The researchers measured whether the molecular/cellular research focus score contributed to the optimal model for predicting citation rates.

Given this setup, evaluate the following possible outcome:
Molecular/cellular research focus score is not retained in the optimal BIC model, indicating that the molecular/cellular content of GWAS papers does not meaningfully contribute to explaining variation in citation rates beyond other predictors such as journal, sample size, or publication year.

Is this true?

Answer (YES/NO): NO